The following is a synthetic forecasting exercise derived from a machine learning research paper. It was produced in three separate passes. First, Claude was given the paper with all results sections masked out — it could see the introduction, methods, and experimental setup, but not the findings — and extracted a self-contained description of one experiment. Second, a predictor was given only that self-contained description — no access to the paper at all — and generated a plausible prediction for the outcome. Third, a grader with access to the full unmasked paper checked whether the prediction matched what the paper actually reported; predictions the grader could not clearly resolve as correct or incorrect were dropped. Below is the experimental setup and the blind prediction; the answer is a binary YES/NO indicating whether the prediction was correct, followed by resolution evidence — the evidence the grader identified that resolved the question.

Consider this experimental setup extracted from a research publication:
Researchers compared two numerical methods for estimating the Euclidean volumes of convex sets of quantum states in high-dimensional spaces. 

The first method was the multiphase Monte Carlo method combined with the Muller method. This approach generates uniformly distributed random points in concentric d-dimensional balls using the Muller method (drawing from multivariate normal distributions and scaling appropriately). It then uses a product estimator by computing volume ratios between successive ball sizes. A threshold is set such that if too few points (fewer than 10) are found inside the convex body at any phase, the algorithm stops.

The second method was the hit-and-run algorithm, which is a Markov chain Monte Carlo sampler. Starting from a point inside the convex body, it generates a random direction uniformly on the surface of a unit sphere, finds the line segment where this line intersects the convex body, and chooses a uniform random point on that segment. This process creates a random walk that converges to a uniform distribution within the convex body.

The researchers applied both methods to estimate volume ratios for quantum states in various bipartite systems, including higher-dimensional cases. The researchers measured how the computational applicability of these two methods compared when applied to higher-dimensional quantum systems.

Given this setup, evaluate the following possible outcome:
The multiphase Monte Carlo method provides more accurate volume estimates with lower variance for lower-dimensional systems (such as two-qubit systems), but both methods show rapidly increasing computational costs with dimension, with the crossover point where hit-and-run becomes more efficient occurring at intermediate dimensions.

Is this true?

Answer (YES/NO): NO